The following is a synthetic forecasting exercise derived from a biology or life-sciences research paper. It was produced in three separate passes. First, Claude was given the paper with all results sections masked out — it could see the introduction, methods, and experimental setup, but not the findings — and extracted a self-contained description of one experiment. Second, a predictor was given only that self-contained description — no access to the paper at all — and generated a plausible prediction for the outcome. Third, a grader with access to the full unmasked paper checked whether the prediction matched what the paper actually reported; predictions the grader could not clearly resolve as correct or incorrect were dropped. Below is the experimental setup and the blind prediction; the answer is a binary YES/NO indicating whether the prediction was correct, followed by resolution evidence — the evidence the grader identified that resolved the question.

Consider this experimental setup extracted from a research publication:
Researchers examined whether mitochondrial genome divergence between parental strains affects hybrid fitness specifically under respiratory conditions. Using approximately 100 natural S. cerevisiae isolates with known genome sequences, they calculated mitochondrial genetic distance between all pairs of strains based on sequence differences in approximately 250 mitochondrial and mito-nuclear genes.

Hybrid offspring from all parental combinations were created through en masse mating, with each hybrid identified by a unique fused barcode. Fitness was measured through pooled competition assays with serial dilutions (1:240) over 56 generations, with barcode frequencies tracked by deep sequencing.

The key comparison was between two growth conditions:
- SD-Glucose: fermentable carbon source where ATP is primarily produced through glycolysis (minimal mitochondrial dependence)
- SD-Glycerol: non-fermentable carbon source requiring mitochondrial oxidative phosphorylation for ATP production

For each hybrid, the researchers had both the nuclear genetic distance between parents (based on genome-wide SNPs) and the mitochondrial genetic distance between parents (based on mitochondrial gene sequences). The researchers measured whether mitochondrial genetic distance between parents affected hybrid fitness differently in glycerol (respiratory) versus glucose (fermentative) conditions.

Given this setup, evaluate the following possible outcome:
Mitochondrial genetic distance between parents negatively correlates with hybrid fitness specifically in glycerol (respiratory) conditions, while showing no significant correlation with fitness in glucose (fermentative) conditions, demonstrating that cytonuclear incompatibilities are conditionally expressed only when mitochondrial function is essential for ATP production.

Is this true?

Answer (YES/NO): NO